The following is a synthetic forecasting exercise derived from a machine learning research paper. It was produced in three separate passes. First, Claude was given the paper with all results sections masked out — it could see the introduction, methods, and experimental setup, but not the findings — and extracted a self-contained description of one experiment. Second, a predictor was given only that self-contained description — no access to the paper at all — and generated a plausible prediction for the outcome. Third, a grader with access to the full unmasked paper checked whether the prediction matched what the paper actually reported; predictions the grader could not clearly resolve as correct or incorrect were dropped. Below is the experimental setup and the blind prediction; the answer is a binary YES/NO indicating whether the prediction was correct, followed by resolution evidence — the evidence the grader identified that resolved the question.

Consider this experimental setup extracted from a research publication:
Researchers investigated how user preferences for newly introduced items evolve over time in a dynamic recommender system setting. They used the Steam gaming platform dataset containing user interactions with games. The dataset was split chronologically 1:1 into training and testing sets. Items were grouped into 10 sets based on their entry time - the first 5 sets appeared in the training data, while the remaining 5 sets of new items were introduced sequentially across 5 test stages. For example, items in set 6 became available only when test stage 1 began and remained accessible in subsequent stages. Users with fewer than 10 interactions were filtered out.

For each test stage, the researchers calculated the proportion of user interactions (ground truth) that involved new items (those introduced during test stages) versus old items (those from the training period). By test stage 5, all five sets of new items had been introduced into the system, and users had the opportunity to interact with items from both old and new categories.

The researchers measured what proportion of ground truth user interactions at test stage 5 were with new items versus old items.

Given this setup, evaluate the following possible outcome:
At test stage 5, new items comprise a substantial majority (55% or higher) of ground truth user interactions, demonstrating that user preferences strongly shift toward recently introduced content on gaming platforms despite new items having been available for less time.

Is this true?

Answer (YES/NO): NO